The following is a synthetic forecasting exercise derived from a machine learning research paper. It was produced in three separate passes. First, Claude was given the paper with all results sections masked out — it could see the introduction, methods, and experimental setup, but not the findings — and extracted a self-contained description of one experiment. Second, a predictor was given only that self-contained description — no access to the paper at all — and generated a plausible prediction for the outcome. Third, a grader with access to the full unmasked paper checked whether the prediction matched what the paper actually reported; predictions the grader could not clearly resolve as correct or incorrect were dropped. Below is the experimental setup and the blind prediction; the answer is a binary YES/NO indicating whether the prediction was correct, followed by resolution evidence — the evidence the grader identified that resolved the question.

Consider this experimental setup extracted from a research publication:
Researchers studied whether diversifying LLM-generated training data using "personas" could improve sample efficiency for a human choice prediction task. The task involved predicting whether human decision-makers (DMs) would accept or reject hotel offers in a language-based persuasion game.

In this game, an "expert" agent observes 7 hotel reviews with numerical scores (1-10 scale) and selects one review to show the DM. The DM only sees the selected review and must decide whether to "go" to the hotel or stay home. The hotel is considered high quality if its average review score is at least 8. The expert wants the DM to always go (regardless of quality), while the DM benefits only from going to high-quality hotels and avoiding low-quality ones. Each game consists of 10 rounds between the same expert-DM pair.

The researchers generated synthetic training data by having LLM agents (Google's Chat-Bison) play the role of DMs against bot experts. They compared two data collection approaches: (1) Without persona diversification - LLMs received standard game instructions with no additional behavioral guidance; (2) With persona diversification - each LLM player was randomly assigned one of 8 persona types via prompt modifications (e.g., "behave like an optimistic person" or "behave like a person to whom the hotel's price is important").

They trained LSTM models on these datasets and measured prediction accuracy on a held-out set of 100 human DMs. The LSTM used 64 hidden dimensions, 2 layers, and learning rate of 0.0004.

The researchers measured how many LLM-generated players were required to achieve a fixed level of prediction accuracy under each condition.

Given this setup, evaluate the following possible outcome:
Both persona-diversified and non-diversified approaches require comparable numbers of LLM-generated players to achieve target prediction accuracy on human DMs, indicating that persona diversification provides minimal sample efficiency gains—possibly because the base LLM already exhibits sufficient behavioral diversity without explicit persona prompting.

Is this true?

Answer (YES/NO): NO